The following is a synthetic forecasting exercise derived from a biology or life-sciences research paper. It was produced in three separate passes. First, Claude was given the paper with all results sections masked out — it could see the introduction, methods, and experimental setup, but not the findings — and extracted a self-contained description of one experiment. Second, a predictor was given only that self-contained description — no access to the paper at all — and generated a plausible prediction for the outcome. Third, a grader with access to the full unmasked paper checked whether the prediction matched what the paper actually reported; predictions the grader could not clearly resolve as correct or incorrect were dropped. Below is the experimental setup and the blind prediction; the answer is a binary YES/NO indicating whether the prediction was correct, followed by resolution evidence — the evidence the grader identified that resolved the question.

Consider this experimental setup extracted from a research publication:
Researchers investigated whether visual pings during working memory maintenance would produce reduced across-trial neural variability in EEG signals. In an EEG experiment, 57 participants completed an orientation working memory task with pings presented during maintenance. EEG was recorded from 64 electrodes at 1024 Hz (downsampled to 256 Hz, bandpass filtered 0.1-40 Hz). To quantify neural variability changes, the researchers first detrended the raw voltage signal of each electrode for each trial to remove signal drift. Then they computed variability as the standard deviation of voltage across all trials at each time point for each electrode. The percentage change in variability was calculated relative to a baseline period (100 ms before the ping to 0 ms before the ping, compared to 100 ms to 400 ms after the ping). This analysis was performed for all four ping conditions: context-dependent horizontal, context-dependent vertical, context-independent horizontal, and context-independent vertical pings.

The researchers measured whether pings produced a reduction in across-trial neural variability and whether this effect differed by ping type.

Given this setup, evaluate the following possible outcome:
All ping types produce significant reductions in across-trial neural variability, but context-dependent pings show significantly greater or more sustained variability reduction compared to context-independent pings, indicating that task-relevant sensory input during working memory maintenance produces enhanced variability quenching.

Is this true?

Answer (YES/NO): NO